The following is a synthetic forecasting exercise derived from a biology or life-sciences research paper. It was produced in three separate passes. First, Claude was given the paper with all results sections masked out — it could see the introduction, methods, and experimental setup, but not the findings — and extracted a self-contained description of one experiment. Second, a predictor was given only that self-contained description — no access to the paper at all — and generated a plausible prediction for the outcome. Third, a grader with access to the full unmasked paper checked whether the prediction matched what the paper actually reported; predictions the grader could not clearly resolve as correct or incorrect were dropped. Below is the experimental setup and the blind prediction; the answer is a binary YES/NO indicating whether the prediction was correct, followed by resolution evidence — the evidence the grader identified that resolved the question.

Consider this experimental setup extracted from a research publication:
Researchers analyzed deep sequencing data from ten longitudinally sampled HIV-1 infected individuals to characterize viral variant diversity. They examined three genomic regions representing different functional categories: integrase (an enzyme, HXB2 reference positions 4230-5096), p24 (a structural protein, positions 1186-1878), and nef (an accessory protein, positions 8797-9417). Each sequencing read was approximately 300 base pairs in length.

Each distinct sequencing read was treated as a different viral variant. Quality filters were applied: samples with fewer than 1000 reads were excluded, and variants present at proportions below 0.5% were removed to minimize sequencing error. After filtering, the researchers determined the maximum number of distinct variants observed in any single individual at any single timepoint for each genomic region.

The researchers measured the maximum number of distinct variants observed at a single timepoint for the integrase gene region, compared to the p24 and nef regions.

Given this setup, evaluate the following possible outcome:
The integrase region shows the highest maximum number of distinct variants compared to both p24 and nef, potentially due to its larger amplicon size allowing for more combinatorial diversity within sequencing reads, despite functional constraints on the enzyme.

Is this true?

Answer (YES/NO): YES